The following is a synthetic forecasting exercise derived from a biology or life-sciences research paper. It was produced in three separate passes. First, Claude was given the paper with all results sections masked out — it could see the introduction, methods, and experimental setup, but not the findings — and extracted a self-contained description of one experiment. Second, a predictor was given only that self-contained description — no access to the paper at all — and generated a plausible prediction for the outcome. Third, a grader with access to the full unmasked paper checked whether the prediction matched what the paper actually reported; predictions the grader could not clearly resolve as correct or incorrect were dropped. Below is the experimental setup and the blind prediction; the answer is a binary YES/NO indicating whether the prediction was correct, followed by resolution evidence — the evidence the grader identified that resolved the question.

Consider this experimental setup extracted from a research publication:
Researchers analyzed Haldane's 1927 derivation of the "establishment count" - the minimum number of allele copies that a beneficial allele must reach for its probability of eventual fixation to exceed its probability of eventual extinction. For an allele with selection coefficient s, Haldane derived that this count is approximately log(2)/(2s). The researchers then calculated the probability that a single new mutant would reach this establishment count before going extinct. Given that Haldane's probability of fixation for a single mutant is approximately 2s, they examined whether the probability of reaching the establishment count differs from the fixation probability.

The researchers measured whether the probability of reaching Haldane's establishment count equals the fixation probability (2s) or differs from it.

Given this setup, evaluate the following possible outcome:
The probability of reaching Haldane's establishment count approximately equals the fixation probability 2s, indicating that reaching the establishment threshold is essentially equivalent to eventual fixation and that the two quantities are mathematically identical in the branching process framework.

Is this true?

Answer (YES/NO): NO